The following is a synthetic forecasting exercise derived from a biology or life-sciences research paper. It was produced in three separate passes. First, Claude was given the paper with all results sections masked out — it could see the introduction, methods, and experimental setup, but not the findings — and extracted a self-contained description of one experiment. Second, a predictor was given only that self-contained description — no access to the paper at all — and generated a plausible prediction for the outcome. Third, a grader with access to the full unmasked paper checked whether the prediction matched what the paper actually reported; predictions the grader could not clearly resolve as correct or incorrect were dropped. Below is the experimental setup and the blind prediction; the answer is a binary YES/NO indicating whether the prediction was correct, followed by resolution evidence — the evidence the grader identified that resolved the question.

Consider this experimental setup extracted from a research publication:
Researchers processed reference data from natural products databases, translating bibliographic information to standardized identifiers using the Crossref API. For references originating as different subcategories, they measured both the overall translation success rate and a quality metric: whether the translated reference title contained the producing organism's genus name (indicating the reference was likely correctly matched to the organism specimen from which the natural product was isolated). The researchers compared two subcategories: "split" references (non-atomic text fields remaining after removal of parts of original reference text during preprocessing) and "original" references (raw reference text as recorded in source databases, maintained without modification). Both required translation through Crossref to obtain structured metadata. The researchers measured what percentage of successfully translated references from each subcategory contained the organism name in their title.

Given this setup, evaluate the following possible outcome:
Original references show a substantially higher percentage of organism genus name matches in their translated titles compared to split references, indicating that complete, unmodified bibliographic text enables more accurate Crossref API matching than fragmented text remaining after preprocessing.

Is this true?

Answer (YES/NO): YES